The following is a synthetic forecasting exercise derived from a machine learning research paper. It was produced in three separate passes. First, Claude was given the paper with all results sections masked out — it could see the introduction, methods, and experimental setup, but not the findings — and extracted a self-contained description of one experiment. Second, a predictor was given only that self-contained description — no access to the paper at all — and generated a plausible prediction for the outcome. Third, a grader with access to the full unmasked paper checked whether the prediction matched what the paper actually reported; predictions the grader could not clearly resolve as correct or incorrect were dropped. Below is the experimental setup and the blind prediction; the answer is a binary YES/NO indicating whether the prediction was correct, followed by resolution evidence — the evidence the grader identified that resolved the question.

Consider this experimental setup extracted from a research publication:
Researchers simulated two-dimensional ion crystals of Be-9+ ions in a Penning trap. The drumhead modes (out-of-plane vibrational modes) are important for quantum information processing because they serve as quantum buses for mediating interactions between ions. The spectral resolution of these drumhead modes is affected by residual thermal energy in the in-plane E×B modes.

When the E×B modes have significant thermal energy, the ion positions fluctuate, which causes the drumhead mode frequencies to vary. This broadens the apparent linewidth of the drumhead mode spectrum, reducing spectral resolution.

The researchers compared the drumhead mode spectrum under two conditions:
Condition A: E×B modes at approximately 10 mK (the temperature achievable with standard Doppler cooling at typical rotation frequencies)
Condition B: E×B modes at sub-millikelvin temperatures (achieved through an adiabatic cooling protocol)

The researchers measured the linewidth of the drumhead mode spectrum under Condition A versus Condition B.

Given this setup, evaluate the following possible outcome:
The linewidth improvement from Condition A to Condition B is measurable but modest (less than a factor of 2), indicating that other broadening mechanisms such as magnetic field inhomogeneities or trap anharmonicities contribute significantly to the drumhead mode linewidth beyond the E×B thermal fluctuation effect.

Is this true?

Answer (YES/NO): NO